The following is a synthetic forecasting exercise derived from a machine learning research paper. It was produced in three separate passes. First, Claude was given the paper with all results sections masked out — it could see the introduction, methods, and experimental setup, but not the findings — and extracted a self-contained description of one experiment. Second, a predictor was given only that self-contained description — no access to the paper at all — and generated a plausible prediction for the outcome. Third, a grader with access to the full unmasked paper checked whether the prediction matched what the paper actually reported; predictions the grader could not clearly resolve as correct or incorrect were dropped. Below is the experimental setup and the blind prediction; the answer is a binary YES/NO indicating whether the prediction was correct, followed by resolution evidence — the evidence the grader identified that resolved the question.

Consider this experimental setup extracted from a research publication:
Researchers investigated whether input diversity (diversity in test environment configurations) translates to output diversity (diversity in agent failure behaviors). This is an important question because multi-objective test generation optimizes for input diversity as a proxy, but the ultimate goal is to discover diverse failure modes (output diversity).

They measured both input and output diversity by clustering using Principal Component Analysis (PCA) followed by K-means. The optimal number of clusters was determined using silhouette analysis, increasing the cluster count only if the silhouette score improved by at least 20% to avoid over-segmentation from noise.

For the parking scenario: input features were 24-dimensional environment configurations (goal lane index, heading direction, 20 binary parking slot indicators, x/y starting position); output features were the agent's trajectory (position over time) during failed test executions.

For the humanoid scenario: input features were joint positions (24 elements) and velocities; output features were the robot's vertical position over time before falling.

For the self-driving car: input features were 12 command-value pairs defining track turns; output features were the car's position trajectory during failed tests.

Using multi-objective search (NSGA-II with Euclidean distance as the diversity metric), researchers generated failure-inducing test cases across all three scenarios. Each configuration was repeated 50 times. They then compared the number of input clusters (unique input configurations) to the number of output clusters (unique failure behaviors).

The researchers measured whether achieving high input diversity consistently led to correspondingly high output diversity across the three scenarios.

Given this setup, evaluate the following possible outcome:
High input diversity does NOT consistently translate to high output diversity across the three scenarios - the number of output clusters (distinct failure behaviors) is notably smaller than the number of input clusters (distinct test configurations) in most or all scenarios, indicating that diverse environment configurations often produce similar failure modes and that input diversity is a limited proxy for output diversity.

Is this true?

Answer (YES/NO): NO